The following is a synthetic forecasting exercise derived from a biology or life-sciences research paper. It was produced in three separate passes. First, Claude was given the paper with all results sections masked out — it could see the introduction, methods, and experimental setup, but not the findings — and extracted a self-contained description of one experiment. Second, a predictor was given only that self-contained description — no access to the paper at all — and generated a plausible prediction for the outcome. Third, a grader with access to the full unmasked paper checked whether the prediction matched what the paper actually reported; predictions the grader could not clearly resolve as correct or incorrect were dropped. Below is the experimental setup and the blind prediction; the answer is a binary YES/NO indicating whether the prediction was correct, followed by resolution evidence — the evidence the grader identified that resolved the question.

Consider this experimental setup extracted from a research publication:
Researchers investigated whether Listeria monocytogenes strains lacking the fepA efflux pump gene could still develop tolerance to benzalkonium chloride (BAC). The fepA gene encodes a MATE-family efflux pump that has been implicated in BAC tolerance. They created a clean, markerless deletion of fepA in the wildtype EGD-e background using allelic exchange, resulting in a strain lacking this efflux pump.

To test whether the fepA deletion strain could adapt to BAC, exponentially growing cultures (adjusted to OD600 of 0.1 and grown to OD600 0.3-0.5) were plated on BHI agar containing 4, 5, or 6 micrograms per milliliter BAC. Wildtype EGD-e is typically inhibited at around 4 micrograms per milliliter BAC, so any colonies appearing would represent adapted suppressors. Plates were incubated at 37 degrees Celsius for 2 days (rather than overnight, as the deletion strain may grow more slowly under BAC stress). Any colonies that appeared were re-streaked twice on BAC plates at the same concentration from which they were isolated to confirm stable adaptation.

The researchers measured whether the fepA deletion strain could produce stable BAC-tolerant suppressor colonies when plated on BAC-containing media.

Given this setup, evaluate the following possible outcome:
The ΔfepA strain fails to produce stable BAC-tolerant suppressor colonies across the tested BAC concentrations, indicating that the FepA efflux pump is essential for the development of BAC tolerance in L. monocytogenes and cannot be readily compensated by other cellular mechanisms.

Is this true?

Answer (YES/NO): NO